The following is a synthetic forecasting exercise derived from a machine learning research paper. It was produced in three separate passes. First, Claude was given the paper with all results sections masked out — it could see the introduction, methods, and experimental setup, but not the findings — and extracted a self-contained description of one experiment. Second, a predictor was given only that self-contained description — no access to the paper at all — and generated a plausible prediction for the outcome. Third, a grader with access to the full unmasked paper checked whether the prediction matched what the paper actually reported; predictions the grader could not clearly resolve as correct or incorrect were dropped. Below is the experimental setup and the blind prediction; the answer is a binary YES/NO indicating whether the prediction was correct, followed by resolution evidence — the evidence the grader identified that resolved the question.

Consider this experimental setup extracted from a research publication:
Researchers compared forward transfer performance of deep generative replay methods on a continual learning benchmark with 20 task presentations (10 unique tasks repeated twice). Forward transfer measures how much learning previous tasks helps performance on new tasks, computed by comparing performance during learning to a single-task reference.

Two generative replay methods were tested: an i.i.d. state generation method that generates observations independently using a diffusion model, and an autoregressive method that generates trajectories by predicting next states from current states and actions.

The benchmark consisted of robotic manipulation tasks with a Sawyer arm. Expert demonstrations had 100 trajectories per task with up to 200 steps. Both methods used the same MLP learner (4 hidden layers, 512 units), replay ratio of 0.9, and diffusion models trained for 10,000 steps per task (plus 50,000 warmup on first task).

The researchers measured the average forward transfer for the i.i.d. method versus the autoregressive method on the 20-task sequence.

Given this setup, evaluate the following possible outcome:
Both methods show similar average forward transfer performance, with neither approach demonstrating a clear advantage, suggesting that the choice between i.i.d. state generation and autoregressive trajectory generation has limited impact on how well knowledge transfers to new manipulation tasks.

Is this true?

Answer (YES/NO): NO